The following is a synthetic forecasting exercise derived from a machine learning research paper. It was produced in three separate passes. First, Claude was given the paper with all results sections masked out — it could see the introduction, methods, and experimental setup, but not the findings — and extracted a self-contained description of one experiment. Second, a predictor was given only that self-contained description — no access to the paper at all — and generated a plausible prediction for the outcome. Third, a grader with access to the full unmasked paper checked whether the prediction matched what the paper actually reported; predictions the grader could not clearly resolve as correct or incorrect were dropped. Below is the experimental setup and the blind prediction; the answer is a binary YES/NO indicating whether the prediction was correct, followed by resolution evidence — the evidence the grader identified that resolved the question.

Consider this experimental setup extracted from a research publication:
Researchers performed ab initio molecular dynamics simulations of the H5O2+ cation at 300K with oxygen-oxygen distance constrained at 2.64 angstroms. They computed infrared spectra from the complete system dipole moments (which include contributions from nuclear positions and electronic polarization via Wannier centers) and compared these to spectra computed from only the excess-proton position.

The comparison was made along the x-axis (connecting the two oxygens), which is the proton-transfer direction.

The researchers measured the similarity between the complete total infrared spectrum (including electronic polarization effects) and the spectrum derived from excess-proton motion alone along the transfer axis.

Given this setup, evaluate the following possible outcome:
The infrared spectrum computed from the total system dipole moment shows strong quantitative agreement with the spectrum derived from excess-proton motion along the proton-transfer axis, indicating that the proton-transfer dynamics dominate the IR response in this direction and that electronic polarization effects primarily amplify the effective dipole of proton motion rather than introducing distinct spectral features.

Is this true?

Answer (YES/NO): YES